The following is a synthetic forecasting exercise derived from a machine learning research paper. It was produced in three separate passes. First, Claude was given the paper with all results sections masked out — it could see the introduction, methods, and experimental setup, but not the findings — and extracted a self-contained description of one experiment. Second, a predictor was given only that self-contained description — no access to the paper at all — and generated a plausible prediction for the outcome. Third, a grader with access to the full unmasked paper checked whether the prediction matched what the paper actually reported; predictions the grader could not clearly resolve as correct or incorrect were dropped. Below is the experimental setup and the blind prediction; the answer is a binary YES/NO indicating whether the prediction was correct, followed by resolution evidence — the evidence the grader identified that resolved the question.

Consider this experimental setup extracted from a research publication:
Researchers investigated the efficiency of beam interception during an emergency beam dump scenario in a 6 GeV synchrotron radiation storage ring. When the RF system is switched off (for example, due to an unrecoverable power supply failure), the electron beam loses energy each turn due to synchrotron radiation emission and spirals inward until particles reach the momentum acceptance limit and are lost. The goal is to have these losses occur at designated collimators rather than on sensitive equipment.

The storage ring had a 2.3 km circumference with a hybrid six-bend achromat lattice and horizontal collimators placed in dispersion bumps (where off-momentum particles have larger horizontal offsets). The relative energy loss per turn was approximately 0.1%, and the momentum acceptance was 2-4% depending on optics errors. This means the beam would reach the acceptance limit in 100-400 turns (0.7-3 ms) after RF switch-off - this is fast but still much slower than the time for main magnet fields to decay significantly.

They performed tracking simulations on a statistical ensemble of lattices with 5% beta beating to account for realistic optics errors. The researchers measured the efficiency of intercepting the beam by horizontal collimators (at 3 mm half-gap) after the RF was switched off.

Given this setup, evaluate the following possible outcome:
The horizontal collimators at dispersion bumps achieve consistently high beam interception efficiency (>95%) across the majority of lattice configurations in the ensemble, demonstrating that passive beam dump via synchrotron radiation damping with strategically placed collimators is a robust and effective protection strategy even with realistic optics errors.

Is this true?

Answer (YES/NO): YES